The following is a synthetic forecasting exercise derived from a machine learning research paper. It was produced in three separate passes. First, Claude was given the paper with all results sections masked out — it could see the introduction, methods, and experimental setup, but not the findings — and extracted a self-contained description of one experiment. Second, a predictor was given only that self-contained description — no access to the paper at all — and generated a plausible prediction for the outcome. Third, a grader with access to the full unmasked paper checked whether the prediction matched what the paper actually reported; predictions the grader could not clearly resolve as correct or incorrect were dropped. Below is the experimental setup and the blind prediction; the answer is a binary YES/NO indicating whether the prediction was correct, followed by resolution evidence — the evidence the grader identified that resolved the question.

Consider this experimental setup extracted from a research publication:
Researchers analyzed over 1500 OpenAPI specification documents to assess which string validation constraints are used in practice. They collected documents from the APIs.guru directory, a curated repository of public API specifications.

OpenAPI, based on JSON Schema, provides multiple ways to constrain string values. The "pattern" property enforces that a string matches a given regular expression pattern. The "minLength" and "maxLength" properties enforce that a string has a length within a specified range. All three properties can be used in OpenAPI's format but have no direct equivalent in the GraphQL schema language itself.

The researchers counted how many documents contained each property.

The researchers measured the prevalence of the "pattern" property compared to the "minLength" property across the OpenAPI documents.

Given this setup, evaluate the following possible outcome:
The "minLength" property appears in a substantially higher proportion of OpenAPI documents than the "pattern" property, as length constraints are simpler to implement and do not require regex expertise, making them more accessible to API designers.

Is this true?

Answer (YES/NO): NO